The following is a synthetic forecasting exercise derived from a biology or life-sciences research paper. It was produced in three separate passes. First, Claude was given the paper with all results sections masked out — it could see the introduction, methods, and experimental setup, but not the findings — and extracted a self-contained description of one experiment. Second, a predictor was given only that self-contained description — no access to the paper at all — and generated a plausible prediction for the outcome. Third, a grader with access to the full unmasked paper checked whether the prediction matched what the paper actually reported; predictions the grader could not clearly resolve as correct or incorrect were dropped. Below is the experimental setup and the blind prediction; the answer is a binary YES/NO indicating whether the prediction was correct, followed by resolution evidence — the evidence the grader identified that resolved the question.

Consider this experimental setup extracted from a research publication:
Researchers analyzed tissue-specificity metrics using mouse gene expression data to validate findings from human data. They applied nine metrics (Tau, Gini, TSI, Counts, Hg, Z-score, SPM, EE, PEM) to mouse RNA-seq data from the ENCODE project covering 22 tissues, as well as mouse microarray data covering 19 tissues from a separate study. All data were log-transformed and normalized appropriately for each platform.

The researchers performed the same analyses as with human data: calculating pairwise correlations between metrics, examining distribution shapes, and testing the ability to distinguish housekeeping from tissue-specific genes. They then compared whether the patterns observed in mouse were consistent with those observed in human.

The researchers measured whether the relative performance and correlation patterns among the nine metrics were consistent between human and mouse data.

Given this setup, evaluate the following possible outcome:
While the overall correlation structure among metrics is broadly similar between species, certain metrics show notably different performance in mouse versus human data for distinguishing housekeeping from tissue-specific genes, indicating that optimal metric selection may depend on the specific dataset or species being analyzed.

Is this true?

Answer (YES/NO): NO